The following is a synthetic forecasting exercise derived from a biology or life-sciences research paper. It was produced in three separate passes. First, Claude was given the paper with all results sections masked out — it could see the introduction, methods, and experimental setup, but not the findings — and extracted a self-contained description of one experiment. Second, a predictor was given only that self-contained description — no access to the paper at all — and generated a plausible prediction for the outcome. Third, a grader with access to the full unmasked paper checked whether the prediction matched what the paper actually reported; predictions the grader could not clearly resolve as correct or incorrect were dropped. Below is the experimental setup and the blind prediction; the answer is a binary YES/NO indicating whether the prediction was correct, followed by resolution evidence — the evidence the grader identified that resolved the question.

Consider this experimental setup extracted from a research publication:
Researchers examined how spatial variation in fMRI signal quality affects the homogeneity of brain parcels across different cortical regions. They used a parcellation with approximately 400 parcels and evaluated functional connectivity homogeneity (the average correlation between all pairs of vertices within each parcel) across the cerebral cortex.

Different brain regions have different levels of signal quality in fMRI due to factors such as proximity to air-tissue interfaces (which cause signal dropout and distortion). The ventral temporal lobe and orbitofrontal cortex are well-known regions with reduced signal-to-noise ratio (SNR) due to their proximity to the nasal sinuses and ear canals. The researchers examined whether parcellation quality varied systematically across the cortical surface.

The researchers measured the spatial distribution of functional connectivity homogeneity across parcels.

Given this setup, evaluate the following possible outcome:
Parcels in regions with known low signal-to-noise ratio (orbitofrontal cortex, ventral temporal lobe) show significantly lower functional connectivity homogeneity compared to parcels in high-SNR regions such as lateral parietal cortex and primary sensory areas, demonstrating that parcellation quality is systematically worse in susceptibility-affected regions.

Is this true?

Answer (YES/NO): YES